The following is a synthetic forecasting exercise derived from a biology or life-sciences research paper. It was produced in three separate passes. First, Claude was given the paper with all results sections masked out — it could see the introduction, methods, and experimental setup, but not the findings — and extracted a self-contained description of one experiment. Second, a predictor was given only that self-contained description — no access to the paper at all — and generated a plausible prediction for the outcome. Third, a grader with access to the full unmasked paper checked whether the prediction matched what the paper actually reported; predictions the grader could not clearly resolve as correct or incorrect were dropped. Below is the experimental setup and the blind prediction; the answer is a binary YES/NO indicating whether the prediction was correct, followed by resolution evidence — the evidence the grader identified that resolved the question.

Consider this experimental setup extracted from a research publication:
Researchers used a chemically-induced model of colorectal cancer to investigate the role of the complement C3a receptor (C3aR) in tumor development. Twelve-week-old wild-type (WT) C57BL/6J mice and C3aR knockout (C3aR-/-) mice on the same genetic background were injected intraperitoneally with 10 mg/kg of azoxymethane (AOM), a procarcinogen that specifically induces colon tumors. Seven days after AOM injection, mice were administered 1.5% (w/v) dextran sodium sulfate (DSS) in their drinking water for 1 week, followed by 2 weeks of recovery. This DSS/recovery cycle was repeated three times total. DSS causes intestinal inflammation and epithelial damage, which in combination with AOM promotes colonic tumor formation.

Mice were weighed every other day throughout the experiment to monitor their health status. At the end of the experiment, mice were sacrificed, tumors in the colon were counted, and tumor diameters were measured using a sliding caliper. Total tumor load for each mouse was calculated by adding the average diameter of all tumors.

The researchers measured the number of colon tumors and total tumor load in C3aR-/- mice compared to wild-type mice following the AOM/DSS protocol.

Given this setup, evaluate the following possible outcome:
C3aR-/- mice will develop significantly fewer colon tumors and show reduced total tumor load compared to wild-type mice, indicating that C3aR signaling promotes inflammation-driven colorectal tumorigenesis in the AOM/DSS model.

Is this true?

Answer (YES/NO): NO